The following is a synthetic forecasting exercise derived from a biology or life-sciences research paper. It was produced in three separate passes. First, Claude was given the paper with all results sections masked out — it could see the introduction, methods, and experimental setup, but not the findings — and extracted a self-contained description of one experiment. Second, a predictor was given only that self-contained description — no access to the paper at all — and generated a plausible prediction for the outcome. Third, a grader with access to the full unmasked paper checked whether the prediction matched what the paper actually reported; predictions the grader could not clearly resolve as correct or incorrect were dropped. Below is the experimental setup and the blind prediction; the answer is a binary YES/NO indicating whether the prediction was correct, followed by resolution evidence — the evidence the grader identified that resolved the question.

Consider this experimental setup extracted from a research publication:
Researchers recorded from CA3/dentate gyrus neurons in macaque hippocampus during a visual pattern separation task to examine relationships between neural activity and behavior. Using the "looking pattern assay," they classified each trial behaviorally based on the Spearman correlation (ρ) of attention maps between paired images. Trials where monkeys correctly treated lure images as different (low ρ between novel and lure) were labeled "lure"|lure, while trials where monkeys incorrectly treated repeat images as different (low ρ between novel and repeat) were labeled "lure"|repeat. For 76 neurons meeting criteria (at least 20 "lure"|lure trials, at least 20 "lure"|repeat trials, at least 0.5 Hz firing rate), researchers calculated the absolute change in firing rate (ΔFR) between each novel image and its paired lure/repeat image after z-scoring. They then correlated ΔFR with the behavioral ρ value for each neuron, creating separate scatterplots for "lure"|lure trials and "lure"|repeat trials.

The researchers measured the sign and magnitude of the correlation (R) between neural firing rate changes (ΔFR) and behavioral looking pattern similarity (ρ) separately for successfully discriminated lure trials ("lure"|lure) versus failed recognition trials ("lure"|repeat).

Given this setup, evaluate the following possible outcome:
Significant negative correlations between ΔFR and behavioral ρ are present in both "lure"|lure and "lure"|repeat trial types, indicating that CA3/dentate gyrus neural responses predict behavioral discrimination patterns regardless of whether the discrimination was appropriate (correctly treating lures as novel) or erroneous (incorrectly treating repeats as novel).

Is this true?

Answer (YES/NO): NO